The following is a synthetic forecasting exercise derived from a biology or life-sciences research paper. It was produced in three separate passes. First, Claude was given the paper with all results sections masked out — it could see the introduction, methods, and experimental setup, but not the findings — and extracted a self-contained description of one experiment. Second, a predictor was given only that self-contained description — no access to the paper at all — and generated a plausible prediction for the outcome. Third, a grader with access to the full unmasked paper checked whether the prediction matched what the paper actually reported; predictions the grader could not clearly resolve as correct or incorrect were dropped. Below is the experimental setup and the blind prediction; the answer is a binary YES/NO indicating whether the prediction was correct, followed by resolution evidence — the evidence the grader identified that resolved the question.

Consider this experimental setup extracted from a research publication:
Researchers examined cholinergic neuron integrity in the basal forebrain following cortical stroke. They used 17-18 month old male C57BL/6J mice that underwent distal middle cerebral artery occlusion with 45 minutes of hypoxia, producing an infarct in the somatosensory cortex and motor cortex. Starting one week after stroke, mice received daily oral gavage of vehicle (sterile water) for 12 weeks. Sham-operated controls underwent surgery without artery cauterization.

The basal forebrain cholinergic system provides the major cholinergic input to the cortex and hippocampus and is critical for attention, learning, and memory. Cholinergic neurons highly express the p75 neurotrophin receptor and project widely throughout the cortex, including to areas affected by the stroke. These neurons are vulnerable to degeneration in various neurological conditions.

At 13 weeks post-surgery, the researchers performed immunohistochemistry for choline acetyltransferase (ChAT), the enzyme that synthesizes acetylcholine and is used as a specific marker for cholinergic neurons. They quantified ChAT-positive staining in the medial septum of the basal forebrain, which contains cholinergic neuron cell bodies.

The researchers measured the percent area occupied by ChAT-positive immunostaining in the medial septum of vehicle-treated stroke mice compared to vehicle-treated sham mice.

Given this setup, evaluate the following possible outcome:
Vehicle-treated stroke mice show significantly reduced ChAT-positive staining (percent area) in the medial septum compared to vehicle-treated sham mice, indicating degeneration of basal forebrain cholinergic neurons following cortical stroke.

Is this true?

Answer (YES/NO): YES